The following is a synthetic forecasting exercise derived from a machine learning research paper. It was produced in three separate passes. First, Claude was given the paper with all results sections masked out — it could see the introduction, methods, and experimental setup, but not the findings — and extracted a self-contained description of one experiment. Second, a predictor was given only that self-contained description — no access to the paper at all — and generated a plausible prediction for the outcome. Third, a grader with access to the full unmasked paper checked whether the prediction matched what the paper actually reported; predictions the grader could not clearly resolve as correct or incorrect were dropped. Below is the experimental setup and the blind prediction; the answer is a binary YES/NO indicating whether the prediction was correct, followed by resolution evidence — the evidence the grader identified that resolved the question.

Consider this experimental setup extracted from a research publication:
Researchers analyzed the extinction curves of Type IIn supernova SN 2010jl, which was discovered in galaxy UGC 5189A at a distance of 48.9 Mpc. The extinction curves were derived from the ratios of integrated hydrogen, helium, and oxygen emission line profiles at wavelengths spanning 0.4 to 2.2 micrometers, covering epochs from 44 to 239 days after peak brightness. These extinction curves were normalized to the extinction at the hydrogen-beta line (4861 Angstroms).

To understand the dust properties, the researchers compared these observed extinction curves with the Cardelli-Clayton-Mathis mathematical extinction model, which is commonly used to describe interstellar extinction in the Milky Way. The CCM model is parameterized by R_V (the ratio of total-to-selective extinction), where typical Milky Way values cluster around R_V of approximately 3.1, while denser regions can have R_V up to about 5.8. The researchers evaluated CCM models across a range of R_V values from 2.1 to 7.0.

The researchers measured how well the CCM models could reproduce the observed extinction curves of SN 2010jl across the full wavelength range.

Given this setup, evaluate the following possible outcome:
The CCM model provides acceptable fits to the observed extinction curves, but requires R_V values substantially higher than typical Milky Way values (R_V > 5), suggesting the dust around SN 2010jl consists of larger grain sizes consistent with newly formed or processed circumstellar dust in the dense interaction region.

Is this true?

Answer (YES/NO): NO